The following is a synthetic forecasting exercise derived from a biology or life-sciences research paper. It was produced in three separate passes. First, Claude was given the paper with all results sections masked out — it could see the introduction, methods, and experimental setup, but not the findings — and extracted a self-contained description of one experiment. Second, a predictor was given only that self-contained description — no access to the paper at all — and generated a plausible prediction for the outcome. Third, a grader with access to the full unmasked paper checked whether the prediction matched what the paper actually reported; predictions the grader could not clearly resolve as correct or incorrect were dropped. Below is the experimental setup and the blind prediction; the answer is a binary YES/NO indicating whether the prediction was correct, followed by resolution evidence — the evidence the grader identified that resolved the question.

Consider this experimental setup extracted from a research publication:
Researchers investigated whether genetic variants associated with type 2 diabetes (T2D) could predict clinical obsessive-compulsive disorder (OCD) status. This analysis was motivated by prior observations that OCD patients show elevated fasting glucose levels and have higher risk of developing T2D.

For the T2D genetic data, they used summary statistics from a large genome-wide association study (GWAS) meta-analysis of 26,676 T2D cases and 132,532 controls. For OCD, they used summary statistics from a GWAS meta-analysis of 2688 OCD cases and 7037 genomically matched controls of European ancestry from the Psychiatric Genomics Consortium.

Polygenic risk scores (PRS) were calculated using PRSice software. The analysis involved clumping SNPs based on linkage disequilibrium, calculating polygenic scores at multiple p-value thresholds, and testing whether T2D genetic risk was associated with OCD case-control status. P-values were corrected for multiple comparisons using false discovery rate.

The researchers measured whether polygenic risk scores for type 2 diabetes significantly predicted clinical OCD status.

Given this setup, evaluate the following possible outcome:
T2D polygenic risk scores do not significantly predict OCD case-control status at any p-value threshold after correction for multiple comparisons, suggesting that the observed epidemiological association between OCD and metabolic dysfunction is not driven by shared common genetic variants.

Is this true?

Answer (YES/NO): NO